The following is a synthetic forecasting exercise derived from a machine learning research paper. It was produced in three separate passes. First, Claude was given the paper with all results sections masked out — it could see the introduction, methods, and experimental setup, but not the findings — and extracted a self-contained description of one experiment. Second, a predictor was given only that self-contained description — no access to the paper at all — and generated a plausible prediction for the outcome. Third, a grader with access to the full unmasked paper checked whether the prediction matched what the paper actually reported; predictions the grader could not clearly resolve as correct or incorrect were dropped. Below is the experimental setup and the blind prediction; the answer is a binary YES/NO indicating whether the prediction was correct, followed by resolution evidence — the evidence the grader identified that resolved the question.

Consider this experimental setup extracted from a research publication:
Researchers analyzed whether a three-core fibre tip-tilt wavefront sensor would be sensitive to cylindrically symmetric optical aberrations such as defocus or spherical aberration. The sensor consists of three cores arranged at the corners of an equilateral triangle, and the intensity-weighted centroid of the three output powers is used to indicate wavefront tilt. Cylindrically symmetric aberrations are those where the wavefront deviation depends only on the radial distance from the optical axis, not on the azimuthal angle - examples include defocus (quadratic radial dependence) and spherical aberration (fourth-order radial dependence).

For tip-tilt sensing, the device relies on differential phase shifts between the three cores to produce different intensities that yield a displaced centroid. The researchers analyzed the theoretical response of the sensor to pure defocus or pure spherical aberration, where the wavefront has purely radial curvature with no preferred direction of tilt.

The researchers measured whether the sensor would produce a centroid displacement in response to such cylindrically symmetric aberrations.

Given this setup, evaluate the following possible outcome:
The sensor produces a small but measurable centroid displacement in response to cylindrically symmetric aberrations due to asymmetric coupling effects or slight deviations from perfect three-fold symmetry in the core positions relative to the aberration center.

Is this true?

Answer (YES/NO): NO